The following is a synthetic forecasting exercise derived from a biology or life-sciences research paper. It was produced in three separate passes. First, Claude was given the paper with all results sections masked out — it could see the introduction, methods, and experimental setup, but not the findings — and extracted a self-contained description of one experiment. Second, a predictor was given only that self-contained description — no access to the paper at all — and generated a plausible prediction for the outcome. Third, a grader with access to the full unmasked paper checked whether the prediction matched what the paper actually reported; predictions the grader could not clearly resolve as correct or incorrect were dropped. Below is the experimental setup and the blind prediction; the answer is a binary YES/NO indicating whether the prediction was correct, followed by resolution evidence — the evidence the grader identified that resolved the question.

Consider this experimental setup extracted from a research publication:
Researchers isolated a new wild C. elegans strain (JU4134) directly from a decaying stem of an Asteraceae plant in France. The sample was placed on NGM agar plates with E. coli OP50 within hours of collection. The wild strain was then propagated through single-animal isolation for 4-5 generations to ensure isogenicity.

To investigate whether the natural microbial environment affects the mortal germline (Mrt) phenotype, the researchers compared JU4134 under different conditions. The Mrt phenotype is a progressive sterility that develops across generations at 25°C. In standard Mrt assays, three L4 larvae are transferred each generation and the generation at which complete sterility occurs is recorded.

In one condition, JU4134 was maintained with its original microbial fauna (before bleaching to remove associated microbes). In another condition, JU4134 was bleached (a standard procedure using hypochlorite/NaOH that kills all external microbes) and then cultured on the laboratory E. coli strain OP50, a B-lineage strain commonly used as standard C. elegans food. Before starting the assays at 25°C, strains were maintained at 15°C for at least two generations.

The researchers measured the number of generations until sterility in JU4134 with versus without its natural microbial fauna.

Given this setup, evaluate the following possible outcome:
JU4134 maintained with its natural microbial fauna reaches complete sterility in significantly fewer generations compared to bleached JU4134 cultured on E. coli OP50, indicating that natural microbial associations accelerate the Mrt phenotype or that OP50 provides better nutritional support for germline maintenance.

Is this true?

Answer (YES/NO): NO